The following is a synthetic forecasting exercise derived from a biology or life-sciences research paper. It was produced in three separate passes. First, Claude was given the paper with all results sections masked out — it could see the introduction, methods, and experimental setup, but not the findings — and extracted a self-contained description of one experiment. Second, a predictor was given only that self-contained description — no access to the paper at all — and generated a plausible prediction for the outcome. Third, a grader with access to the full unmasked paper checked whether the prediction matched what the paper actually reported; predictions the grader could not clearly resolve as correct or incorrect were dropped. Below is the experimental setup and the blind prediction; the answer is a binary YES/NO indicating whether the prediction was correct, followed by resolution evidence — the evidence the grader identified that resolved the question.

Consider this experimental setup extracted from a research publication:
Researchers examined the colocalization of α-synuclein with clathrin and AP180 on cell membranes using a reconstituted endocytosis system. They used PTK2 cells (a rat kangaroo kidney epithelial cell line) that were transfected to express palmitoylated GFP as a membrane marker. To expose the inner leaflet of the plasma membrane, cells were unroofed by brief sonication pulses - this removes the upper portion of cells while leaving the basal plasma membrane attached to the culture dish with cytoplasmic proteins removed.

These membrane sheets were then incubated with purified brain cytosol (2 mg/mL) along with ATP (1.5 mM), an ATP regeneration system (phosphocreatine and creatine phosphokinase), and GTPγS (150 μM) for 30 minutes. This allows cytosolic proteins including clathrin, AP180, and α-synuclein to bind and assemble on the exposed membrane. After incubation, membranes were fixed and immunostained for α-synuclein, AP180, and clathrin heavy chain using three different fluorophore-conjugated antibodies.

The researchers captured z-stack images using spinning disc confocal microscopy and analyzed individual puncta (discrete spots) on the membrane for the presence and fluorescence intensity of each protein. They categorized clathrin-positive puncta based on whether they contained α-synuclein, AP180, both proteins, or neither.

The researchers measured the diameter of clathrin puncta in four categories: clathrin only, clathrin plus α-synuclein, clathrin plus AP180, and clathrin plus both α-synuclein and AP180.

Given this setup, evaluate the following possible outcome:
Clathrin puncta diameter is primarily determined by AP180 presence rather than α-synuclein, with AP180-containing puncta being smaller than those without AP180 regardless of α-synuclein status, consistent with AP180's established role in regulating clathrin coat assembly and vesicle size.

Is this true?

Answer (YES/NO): NO